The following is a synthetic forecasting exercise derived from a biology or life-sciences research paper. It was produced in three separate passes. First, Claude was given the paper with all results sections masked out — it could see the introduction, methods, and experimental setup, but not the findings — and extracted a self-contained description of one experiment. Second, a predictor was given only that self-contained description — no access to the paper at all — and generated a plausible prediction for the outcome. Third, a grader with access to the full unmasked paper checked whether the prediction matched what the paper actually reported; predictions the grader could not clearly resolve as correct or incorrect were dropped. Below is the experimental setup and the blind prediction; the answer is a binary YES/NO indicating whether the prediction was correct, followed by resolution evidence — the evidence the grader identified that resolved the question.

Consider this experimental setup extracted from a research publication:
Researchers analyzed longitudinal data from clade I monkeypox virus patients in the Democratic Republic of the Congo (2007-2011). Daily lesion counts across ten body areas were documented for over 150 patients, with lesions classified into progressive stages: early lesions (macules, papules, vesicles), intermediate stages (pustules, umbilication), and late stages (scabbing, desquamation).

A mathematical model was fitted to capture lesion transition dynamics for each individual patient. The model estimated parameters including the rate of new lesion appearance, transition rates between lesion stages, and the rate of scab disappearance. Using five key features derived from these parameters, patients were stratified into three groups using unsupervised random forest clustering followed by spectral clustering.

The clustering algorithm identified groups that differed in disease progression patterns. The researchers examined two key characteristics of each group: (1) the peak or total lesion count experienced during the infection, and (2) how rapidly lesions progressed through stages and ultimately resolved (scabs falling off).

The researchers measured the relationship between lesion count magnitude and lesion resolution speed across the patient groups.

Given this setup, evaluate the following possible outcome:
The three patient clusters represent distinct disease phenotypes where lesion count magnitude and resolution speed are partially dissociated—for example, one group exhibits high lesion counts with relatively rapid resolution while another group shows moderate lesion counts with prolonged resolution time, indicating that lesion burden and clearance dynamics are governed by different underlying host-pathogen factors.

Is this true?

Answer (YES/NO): NO